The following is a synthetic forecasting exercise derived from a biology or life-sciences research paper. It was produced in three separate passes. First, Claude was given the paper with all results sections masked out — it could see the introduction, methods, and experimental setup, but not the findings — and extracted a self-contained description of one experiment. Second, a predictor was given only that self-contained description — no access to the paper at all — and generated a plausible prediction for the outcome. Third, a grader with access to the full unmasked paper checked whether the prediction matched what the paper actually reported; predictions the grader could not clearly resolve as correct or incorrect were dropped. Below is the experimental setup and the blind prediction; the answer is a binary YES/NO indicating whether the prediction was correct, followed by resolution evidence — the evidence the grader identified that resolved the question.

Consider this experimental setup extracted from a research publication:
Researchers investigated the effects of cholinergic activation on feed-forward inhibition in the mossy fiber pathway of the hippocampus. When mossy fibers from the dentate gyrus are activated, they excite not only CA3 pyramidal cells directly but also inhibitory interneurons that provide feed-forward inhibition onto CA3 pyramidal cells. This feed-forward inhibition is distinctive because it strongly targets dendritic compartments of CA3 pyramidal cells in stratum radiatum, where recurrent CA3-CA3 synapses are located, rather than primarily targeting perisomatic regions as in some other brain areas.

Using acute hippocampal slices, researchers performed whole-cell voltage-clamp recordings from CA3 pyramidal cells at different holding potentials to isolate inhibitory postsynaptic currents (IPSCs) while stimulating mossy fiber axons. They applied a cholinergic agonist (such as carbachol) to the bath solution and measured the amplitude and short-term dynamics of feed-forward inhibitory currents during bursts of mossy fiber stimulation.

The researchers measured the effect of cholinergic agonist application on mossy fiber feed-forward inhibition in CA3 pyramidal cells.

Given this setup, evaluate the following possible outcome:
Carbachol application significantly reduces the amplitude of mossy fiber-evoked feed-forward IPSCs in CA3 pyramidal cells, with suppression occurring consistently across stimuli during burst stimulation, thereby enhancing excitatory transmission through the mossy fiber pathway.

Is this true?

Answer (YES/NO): NO